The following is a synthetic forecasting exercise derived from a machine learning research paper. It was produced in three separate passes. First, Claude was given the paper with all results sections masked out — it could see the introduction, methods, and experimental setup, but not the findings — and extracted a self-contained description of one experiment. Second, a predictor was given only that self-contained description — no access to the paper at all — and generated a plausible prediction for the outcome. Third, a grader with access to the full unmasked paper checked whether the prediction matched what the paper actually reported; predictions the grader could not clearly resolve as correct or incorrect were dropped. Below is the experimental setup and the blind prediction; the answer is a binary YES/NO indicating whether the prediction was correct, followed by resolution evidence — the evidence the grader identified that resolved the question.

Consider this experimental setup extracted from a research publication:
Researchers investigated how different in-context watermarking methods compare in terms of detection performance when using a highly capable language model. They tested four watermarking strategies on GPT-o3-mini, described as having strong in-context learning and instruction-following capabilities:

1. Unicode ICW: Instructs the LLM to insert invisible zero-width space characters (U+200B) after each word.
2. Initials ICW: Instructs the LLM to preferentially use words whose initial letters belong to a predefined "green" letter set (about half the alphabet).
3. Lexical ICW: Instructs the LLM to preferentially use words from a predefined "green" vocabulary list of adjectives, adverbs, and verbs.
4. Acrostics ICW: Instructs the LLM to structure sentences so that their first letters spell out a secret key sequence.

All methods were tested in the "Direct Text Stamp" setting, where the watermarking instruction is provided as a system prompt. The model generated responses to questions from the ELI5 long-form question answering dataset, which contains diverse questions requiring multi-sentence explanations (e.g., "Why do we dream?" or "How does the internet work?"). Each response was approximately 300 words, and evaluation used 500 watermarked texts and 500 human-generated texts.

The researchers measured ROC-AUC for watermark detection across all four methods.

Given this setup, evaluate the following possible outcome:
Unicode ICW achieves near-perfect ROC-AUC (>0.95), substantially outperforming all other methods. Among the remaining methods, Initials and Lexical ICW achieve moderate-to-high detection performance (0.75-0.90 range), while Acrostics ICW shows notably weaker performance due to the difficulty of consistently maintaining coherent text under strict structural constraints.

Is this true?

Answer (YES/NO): NO